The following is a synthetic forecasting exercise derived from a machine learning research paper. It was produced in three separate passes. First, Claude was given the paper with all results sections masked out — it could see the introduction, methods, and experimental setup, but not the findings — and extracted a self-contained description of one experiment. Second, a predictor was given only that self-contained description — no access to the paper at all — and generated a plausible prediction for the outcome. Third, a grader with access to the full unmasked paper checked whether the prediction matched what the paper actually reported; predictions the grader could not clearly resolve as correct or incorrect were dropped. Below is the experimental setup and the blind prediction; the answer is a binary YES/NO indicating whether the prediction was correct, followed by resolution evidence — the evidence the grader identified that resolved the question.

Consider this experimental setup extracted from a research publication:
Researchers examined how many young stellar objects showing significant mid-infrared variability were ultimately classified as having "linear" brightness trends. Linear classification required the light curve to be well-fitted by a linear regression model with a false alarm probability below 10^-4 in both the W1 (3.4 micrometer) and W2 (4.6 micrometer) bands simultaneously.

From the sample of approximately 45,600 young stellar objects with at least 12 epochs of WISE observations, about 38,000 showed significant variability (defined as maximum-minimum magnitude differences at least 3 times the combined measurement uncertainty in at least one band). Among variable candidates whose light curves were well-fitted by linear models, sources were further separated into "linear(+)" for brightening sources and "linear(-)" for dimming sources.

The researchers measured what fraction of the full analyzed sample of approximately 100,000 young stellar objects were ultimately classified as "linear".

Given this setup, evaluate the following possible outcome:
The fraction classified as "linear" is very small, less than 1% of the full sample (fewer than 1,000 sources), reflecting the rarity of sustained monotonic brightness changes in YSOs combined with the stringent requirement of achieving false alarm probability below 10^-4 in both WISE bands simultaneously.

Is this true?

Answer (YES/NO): YES